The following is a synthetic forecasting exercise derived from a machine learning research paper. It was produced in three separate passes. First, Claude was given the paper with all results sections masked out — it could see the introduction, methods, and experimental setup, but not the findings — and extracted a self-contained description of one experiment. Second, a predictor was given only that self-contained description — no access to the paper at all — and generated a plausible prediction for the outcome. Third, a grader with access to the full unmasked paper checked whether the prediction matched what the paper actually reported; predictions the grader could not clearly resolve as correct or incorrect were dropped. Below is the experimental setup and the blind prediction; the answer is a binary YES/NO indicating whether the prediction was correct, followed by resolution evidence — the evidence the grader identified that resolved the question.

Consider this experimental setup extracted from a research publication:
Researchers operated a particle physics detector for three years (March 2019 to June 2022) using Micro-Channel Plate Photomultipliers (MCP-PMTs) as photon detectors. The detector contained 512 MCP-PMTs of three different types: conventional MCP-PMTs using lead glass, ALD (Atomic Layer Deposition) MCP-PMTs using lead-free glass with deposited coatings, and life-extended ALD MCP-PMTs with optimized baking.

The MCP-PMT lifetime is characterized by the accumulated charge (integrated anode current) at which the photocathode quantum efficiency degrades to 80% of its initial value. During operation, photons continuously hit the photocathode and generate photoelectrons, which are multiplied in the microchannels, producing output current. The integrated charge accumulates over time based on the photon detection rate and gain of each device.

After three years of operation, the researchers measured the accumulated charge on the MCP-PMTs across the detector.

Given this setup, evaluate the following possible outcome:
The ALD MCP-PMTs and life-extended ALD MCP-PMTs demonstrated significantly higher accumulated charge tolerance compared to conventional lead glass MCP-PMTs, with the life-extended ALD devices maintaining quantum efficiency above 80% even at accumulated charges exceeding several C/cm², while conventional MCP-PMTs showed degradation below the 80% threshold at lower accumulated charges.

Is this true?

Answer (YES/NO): NO